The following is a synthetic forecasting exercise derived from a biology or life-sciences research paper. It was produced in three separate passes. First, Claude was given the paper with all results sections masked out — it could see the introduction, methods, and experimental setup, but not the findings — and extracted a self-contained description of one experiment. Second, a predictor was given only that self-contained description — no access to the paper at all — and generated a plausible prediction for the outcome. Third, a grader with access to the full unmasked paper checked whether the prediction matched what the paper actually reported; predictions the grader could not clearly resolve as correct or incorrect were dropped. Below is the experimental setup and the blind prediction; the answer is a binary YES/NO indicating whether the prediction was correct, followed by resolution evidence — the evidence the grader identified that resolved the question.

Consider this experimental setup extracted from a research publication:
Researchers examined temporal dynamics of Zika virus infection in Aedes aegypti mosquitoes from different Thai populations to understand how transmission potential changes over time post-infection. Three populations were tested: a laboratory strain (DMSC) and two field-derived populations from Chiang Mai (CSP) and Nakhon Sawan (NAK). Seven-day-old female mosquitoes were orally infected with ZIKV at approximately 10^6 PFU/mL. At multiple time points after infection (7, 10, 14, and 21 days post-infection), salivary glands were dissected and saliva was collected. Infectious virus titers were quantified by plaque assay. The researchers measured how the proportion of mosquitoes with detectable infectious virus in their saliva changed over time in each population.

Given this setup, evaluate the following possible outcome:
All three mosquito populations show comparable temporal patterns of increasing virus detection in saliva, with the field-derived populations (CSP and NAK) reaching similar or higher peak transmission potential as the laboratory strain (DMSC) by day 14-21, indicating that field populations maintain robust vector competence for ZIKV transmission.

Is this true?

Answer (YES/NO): NO